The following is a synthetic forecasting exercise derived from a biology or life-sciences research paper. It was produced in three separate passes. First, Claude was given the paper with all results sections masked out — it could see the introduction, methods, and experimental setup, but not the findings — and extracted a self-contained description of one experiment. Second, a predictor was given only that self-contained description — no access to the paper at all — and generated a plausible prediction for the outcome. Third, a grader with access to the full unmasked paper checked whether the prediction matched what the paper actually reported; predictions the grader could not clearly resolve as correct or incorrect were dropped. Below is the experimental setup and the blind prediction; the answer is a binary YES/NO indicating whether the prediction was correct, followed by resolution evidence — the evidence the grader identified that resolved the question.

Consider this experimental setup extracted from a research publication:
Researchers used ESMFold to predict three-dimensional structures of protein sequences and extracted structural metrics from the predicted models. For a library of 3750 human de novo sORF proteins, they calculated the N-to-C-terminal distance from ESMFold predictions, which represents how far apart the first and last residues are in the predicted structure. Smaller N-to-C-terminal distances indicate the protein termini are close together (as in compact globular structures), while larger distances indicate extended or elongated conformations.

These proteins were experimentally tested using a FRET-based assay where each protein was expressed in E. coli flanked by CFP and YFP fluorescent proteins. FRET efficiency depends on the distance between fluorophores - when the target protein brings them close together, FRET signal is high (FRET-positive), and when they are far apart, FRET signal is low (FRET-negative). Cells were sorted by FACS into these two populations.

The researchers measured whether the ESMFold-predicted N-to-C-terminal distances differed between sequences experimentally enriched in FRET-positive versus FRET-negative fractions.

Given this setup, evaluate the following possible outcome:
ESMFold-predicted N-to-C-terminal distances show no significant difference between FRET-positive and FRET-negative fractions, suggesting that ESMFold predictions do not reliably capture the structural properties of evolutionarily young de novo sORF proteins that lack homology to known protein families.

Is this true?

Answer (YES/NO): NO